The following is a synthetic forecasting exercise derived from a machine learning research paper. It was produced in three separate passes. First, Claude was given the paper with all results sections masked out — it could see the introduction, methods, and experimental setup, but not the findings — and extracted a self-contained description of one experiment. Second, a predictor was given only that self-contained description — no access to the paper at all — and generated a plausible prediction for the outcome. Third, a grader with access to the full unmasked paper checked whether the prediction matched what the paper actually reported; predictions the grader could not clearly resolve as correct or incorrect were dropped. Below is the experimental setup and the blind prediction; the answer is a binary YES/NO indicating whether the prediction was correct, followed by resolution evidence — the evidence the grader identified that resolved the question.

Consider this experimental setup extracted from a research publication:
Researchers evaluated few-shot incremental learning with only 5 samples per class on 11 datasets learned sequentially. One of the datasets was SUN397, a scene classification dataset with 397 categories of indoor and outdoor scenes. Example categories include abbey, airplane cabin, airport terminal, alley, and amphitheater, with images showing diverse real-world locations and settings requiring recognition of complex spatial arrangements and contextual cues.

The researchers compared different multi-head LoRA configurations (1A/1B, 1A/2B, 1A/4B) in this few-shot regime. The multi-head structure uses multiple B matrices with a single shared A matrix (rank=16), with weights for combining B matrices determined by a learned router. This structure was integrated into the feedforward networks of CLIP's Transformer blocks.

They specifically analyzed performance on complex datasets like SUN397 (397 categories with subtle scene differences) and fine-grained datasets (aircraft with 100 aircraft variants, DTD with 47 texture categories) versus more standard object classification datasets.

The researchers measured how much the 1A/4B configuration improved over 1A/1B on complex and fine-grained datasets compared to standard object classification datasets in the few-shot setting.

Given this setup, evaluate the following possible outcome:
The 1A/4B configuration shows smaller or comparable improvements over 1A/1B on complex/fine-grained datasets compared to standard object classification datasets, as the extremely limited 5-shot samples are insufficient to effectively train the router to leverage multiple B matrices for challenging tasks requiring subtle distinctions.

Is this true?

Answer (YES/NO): NO